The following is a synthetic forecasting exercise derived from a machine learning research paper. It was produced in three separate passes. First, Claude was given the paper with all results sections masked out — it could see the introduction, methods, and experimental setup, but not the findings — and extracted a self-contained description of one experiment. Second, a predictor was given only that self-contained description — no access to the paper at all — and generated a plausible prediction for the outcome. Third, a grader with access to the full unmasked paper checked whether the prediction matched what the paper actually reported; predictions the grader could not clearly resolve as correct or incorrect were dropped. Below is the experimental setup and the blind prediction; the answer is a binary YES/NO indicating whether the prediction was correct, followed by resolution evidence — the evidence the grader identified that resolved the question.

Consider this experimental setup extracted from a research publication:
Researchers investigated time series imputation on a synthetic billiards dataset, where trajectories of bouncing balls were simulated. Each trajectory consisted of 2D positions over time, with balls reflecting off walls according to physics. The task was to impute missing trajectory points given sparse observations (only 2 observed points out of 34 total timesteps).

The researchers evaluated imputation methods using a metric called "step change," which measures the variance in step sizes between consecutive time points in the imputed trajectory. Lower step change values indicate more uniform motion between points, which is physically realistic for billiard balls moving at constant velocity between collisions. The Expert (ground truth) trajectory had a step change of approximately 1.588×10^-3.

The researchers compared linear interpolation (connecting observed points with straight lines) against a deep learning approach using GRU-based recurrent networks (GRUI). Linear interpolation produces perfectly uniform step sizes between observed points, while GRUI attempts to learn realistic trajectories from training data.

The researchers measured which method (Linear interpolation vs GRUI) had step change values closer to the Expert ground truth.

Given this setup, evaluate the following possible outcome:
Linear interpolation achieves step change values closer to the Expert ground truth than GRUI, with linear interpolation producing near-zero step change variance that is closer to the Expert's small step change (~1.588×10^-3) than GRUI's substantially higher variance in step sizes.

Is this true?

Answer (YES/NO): YES